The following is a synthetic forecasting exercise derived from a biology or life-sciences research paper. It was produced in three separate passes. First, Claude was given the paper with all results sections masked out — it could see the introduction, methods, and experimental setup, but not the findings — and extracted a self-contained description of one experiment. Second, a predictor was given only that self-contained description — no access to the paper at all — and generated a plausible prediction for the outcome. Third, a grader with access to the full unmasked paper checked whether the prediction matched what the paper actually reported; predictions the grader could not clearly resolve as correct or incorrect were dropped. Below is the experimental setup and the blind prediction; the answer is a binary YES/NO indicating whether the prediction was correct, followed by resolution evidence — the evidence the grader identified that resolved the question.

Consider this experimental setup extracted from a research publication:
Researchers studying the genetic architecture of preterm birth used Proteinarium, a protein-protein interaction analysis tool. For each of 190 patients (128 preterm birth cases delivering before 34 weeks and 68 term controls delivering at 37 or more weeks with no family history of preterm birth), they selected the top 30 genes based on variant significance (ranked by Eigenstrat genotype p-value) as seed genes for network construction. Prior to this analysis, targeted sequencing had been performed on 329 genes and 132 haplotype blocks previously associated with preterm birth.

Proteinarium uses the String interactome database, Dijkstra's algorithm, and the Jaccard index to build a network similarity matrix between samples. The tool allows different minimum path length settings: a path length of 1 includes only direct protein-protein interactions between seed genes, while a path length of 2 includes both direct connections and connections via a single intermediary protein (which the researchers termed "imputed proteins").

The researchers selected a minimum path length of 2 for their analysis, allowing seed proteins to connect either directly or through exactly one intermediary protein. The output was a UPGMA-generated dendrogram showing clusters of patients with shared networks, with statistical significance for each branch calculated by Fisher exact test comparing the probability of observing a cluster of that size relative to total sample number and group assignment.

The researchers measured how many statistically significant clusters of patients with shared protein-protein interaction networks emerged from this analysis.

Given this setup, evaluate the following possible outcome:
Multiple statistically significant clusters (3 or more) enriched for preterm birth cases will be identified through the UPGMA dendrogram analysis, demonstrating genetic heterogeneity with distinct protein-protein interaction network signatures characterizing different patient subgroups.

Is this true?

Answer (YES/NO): NO